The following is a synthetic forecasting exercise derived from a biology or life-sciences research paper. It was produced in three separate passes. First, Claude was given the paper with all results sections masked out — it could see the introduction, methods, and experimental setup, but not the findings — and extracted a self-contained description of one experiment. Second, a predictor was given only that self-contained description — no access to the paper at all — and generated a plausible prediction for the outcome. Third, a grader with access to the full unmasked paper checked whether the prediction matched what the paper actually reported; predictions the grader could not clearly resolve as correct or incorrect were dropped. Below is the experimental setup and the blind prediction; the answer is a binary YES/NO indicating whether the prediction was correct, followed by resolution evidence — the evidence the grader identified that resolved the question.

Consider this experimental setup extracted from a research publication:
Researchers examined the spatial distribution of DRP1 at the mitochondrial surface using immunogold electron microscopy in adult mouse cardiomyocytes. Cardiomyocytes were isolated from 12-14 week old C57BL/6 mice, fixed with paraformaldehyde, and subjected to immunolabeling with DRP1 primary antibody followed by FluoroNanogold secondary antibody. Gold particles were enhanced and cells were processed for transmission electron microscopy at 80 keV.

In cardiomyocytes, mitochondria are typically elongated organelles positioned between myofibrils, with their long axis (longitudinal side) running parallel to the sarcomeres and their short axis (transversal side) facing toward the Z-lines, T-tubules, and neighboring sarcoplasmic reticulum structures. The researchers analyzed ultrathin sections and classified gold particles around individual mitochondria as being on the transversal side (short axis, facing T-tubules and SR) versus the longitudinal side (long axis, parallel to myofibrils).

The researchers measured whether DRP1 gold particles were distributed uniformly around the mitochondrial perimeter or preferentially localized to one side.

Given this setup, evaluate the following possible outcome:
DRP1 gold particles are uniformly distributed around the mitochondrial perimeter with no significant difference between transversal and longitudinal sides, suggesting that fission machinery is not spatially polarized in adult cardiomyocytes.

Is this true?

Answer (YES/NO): NO